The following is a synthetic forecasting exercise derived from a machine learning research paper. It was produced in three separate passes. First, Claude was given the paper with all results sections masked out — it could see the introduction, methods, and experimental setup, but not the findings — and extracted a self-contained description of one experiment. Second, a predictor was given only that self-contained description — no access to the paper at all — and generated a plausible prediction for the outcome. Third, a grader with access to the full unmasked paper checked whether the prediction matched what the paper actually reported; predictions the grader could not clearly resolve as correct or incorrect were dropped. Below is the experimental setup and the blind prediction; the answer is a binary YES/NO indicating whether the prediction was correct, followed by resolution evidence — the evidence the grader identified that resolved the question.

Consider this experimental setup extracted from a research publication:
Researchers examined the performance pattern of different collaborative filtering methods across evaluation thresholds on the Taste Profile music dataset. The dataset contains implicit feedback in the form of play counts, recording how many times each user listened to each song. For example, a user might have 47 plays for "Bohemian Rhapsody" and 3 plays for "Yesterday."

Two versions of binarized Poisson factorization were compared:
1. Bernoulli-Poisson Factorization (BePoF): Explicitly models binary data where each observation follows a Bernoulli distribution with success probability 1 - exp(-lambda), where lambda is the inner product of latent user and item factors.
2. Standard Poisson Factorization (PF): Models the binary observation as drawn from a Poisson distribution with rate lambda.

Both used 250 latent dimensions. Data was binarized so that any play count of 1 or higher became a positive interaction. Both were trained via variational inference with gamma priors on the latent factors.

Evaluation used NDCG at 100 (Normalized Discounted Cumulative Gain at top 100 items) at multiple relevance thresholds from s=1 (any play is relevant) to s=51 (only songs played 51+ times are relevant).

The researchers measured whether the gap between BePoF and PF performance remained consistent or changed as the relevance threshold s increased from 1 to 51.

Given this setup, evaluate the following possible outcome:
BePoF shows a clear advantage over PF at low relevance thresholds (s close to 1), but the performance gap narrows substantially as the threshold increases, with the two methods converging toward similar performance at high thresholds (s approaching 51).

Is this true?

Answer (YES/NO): NO